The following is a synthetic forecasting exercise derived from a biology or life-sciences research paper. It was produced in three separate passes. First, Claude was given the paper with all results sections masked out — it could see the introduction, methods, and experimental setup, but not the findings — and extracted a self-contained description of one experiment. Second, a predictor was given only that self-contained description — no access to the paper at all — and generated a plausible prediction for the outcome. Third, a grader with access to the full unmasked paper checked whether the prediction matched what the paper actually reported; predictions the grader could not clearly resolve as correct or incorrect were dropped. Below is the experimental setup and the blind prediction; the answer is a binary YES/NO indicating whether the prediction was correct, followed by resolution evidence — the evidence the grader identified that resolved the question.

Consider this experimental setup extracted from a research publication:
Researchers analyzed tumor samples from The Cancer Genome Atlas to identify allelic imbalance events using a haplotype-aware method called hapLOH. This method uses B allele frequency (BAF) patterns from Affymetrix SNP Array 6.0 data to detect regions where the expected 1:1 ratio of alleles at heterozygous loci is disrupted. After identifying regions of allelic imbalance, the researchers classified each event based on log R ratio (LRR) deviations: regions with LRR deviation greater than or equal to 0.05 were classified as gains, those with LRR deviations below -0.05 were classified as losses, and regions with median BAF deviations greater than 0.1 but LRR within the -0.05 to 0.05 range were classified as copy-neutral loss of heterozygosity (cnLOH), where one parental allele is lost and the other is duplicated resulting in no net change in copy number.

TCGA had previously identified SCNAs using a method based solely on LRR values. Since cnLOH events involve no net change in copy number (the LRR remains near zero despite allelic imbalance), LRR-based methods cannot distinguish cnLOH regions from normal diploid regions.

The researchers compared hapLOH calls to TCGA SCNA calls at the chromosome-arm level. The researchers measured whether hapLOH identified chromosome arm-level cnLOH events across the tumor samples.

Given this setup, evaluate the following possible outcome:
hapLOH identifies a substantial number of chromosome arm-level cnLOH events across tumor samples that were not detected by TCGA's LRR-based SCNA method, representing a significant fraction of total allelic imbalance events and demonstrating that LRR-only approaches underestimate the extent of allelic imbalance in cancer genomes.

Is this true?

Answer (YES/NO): YES